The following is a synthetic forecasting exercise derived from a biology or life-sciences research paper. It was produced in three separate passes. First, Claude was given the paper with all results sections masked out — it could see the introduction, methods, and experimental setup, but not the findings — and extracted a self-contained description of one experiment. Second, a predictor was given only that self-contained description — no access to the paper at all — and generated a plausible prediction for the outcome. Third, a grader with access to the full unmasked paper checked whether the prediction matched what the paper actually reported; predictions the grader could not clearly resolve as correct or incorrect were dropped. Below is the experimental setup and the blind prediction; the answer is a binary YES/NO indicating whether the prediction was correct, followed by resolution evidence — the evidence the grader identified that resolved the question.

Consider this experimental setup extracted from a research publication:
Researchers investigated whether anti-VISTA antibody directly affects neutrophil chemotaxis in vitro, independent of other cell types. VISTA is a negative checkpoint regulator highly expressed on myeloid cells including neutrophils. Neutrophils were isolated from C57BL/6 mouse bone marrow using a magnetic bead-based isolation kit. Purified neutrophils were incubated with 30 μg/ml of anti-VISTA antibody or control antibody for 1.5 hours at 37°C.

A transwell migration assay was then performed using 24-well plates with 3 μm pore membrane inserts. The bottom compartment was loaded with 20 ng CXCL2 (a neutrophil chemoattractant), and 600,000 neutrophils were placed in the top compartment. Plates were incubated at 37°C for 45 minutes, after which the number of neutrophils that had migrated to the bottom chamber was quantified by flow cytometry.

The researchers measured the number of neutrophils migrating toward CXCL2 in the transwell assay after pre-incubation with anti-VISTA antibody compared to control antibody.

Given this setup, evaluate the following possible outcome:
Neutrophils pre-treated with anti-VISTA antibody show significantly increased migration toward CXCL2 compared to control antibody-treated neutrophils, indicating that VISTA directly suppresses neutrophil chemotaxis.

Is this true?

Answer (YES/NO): NO